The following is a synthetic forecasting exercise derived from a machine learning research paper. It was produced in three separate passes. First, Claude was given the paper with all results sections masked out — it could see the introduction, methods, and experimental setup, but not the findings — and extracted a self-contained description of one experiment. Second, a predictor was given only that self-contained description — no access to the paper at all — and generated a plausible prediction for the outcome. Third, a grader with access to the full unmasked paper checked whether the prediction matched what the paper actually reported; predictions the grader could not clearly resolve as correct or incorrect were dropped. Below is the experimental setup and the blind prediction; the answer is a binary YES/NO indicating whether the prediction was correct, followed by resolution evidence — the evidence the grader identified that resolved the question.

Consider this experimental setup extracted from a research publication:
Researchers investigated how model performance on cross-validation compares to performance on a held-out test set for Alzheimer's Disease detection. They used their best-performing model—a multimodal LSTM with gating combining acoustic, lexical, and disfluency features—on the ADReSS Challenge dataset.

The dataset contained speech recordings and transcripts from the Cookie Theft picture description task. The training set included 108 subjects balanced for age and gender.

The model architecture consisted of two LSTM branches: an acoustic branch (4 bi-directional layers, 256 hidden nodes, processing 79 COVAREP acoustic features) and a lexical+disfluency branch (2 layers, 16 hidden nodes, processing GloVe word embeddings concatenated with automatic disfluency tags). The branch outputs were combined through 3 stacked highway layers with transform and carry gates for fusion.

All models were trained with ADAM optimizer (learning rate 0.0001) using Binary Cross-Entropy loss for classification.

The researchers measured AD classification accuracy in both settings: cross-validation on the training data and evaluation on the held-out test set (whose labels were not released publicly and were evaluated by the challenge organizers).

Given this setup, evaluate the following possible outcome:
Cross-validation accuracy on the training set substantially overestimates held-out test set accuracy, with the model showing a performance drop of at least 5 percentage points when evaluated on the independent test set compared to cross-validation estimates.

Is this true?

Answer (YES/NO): NO